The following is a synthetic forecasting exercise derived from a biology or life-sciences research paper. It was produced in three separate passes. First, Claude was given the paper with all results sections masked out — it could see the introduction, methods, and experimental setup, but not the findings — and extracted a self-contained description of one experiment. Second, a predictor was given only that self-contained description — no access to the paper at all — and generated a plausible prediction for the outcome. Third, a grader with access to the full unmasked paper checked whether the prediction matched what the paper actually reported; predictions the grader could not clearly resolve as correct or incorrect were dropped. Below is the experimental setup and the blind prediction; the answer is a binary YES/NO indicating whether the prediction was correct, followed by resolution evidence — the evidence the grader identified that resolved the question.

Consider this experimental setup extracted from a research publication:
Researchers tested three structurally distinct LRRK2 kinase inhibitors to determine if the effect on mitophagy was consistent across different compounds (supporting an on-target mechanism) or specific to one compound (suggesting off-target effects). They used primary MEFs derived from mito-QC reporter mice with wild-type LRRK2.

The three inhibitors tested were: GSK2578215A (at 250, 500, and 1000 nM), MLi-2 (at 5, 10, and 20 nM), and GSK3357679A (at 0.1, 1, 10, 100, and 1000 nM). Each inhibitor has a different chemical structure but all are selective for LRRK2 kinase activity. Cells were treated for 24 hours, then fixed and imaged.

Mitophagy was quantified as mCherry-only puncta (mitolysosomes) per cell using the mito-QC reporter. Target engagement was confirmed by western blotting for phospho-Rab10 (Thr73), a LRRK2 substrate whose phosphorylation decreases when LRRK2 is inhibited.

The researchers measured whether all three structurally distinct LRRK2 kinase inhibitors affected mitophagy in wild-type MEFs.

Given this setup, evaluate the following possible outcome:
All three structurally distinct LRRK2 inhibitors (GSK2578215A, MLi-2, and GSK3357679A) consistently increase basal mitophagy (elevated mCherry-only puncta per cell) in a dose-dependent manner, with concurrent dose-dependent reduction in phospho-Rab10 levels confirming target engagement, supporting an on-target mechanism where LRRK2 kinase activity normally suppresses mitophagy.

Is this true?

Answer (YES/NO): NO